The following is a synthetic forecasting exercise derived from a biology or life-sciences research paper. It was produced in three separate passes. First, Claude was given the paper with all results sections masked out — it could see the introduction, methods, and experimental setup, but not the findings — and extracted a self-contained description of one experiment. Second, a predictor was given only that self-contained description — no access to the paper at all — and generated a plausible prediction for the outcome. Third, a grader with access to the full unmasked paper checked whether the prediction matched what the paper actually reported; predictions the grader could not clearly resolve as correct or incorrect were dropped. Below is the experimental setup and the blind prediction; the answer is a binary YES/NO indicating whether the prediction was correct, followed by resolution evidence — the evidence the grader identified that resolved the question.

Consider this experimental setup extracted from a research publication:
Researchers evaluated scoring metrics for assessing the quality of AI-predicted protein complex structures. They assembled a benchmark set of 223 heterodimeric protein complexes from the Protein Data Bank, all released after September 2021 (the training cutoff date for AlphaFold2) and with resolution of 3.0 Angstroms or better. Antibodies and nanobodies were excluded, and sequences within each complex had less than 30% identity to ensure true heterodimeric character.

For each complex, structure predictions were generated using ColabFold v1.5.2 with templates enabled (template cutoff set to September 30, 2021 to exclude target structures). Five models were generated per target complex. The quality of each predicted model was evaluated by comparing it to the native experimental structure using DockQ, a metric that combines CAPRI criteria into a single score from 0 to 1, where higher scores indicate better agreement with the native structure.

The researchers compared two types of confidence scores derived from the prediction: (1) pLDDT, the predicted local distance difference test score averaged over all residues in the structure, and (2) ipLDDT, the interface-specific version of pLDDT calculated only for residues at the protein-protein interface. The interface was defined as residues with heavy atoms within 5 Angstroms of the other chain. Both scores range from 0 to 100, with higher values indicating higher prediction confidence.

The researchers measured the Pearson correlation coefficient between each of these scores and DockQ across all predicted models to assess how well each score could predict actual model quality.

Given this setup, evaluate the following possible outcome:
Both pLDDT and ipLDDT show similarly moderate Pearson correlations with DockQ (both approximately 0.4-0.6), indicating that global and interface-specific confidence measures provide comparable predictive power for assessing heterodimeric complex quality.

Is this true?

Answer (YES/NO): NO